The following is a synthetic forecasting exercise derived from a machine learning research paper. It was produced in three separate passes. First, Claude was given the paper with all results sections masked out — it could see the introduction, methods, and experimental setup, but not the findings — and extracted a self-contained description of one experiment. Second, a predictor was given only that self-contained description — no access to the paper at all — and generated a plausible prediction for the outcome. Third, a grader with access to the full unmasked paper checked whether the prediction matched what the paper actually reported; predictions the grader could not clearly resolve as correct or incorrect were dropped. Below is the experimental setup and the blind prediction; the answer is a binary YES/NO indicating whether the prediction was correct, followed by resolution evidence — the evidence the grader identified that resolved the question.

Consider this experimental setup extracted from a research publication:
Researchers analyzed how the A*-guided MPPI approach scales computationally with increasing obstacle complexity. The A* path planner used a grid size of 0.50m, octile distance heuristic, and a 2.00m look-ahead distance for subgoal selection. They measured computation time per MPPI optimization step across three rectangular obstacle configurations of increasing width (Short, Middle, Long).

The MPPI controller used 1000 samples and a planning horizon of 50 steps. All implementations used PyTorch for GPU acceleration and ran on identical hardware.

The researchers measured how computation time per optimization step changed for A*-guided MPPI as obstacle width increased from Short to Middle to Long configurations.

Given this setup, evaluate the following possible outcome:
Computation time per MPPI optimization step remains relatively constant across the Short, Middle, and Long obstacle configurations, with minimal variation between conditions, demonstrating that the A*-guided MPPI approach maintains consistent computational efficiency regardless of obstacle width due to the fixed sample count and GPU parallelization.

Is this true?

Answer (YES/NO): NO